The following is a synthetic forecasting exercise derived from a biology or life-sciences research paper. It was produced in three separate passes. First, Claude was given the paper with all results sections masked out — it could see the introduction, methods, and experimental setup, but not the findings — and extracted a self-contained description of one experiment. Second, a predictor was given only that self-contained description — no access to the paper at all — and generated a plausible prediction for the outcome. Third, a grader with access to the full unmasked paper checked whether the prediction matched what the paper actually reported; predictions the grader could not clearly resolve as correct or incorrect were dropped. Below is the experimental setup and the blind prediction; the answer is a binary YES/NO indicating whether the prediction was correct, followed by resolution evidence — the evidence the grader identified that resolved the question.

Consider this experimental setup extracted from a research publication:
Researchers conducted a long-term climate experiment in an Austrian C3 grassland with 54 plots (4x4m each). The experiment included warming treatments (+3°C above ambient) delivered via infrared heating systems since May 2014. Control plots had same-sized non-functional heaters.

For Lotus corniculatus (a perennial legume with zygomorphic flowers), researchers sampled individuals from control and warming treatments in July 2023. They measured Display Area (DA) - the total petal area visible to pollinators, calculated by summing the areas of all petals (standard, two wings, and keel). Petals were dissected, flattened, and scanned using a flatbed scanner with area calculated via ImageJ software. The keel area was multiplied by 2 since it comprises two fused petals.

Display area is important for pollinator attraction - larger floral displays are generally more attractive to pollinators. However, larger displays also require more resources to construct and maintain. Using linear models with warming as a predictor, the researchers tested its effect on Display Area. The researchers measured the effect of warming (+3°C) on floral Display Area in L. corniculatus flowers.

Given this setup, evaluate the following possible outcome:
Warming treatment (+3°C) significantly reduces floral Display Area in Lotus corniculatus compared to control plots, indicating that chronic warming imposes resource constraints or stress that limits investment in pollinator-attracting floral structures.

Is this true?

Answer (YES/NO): YES